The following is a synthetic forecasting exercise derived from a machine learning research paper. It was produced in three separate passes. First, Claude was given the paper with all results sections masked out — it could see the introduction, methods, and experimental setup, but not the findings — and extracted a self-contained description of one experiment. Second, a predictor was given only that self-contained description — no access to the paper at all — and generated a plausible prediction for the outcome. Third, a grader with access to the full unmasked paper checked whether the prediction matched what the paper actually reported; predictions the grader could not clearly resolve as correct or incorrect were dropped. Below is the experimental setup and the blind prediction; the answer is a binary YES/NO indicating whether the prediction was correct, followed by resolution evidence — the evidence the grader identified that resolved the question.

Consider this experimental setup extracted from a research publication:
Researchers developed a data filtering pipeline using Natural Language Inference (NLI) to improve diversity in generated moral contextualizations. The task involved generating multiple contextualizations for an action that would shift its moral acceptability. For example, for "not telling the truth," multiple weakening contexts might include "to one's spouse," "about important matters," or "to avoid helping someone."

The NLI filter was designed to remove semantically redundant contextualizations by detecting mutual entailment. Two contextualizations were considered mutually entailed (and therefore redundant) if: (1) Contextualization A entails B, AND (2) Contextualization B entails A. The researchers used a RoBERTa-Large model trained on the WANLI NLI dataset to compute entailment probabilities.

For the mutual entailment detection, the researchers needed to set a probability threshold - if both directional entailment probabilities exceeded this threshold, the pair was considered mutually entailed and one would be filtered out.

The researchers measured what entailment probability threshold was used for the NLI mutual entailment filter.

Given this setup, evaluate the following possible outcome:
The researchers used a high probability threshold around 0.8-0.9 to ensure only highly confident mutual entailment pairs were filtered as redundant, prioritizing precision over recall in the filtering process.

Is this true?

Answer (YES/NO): NO